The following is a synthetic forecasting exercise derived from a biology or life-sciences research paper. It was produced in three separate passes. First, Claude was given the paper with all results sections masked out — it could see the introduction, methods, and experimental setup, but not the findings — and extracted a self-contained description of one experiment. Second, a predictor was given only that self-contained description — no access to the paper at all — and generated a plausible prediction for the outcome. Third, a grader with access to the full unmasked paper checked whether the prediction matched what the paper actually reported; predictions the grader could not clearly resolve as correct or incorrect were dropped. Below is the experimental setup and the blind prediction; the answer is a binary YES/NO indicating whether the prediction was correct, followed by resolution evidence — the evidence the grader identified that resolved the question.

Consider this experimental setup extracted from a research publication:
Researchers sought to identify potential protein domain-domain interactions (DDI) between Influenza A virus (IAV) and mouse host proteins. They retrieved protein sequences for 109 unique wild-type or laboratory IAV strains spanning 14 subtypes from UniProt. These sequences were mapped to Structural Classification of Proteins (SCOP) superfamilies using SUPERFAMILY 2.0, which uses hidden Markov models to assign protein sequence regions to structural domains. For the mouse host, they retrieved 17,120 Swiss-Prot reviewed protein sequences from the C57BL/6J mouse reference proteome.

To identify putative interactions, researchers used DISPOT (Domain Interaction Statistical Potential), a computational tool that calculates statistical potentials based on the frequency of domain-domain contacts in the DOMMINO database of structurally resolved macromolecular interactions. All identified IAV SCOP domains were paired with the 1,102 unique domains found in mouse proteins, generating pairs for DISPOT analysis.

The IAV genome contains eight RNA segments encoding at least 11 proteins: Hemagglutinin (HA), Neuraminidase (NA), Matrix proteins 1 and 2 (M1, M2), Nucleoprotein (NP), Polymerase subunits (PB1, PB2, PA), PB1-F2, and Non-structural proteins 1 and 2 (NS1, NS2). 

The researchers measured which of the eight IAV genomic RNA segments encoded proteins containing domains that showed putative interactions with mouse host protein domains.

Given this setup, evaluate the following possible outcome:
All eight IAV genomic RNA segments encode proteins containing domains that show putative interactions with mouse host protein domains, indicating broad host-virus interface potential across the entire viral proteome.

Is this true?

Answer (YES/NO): NO